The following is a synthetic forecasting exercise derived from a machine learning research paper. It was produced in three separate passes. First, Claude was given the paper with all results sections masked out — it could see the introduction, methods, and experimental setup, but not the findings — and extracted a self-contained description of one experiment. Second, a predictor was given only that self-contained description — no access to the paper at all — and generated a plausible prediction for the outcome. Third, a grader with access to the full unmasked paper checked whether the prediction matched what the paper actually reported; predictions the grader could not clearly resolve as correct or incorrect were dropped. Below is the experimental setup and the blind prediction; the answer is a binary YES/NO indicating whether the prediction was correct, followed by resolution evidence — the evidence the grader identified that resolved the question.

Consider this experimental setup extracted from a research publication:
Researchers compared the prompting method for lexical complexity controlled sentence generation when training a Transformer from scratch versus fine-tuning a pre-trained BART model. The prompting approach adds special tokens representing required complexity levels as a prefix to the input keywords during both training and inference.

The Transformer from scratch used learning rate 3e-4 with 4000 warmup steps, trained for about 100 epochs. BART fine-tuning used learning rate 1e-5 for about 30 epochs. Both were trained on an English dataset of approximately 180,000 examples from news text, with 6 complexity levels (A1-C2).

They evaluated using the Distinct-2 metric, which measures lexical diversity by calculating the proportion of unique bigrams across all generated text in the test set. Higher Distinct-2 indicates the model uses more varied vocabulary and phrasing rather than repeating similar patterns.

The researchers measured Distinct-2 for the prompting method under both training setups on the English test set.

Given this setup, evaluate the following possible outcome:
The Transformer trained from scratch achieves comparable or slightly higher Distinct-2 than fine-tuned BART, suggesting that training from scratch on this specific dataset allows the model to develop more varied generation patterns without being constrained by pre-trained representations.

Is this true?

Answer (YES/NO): NO